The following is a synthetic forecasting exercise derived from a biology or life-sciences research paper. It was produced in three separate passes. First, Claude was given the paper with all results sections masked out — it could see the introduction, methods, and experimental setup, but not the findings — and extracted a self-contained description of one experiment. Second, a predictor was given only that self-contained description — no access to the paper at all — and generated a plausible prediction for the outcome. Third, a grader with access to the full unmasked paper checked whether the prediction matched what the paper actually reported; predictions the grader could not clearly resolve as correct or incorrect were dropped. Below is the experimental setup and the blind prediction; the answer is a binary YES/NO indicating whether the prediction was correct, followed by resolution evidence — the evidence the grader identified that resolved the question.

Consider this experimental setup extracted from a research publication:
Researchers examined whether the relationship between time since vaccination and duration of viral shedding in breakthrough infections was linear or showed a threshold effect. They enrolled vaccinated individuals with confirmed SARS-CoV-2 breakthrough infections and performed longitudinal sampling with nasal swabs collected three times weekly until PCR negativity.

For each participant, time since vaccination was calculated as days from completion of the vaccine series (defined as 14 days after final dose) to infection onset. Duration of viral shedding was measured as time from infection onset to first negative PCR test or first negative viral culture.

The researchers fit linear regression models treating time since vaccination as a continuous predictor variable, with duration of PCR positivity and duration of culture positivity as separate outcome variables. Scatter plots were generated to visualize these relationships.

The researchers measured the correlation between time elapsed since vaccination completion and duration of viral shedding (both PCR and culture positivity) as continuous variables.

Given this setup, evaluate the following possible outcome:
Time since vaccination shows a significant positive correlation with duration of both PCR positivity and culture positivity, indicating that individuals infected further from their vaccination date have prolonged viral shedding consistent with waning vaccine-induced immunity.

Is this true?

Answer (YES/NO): NO